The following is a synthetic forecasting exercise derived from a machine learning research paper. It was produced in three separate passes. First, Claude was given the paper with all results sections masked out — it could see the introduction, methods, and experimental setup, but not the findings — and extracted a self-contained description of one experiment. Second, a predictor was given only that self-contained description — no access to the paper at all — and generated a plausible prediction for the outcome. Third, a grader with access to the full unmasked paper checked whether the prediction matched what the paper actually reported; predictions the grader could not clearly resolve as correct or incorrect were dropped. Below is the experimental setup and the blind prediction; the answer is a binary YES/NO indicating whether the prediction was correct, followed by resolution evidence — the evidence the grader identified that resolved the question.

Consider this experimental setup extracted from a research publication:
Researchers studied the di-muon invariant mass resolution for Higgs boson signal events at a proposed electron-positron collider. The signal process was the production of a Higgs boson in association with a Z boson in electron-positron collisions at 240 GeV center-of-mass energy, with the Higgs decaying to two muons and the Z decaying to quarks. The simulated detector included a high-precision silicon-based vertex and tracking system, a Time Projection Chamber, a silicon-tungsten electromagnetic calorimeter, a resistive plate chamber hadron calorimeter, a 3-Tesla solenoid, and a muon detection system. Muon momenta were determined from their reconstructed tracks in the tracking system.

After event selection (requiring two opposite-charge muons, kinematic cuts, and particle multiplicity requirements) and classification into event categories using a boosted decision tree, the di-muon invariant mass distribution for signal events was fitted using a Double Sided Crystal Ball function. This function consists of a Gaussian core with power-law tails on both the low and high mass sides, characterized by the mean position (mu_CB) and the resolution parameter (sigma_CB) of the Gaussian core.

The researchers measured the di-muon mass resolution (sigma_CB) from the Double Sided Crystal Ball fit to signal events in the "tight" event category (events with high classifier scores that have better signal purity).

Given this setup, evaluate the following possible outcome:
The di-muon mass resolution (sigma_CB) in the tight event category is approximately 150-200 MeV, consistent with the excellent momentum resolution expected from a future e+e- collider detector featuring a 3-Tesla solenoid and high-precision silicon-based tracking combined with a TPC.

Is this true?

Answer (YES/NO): NO